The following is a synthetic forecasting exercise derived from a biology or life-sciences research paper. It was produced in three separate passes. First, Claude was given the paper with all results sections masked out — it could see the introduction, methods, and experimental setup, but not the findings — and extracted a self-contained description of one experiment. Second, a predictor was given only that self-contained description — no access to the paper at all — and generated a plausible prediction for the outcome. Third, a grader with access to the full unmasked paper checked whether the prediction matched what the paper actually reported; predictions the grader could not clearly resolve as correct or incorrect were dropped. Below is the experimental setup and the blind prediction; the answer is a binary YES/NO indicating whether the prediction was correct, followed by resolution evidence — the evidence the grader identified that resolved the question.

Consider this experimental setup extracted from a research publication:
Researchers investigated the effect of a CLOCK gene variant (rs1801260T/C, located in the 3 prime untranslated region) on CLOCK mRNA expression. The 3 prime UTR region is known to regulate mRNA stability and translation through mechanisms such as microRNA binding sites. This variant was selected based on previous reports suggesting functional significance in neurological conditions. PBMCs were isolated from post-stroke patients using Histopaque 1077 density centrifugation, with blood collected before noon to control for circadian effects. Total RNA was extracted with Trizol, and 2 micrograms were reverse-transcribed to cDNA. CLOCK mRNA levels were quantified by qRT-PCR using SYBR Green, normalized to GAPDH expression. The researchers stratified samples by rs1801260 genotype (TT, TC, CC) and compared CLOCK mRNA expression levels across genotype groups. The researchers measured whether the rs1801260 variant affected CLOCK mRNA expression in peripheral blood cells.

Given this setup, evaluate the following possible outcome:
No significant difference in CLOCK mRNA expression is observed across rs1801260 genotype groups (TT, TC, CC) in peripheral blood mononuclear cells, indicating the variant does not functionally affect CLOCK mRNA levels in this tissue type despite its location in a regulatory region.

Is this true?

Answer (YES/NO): NO